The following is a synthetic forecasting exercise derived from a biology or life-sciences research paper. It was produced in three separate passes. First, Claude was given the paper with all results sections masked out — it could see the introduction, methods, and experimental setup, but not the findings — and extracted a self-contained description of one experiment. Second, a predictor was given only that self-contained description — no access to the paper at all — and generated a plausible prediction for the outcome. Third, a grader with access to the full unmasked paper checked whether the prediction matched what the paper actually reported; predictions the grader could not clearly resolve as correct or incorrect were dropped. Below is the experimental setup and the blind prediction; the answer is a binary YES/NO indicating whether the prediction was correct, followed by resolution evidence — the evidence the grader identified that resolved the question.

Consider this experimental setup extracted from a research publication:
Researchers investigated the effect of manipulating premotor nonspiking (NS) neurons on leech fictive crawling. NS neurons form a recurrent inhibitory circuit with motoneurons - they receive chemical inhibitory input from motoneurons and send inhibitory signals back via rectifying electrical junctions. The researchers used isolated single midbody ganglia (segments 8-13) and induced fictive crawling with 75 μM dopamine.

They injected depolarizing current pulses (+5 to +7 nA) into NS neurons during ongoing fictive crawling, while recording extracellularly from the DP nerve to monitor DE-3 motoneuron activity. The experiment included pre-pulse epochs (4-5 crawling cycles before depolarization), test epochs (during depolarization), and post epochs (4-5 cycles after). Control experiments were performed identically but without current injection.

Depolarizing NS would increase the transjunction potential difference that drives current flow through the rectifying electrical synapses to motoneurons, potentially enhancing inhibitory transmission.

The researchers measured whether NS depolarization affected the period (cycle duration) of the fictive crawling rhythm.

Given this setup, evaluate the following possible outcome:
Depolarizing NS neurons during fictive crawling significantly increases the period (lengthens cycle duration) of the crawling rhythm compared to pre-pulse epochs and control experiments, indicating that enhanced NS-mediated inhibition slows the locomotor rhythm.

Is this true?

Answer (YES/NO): NO